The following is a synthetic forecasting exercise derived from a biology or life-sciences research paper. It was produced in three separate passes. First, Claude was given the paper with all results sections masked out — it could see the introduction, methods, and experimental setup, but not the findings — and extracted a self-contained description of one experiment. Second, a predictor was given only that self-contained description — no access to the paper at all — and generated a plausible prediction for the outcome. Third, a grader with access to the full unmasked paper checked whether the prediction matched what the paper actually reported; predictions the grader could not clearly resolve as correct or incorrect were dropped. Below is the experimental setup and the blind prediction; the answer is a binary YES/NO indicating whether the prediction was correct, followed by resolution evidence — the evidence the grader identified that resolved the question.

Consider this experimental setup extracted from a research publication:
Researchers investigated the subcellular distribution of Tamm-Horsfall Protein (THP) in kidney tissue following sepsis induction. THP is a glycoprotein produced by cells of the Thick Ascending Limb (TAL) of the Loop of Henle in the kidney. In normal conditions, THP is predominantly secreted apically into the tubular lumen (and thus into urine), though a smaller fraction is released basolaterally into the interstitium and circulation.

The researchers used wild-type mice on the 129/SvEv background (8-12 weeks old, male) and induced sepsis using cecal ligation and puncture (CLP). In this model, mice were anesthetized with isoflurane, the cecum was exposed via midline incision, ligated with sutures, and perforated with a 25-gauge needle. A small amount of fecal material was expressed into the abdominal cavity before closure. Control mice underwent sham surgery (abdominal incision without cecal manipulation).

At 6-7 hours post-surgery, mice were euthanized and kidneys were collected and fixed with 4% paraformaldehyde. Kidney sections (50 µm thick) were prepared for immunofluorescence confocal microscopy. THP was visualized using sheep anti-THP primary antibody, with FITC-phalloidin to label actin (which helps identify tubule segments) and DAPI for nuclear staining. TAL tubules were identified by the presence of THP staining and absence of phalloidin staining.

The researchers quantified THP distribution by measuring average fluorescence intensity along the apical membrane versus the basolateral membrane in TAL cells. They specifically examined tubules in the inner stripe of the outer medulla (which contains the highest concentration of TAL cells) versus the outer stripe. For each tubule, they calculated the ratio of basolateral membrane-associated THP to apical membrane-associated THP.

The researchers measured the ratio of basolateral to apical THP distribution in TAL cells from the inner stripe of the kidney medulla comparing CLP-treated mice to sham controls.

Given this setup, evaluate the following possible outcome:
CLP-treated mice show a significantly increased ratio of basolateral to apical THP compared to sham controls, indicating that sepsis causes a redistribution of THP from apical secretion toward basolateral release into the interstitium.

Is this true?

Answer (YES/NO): YES